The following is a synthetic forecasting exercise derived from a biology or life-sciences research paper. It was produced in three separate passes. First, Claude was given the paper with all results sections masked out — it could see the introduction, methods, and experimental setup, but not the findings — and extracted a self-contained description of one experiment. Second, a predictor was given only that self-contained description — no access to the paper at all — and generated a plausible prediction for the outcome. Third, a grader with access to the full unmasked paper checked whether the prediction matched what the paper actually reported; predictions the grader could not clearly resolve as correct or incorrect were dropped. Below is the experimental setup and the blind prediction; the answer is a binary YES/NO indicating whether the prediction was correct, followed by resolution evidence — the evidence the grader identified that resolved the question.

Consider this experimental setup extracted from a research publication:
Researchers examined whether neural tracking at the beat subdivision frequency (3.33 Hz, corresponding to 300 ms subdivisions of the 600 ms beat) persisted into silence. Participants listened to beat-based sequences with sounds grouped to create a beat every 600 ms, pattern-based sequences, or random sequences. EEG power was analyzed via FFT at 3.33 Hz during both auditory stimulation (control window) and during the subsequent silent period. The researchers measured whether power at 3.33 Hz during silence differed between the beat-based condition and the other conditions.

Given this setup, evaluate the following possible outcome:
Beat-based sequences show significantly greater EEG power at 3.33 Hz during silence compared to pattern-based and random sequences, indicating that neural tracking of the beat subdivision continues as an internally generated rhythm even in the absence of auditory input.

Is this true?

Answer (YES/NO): NO